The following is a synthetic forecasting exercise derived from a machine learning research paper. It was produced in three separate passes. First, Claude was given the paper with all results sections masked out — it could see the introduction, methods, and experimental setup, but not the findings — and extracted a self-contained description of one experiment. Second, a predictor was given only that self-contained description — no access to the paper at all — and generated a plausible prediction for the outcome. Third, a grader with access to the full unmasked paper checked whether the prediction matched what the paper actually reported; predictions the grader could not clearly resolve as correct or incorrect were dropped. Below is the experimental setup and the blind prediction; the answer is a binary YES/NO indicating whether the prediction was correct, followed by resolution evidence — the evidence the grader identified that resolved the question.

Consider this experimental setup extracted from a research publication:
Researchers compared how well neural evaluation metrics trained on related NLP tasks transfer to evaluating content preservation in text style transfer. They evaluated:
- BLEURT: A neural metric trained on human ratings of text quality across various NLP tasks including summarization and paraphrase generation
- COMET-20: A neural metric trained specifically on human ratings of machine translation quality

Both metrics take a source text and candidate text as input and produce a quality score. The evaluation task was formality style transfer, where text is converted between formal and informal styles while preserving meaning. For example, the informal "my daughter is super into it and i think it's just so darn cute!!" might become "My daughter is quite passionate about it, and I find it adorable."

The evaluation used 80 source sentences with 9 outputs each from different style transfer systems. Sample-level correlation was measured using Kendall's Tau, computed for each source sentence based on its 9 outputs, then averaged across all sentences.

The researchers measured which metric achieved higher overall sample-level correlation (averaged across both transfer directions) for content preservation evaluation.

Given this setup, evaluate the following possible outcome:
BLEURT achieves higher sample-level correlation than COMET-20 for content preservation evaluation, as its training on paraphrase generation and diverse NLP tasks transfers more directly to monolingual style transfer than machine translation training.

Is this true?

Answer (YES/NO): YES